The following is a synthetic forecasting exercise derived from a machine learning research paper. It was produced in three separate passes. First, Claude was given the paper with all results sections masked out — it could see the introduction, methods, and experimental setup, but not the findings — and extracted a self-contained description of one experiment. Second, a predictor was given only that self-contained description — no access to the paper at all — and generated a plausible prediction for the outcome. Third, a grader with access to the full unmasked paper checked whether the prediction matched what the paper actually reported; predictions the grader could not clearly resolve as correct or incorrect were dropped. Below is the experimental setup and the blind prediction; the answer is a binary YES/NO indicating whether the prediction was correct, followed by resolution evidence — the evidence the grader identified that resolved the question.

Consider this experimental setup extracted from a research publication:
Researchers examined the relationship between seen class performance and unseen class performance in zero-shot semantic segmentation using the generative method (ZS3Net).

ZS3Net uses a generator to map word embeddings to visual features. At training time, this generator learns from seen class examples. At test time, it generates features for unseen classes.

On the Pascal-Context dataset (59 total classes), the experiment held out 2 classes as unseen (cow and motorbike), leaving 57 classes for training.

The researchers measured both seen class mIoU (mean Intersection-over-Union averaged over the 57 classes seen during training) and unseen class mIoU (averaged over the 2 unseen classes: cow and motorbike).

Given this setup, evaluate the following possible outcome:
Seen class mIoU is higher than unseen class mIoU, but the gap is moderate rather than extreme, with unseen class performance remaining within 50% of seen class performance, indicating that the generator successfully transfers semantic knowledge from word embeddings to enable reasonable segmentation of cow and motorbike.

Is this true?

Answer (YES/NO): NO